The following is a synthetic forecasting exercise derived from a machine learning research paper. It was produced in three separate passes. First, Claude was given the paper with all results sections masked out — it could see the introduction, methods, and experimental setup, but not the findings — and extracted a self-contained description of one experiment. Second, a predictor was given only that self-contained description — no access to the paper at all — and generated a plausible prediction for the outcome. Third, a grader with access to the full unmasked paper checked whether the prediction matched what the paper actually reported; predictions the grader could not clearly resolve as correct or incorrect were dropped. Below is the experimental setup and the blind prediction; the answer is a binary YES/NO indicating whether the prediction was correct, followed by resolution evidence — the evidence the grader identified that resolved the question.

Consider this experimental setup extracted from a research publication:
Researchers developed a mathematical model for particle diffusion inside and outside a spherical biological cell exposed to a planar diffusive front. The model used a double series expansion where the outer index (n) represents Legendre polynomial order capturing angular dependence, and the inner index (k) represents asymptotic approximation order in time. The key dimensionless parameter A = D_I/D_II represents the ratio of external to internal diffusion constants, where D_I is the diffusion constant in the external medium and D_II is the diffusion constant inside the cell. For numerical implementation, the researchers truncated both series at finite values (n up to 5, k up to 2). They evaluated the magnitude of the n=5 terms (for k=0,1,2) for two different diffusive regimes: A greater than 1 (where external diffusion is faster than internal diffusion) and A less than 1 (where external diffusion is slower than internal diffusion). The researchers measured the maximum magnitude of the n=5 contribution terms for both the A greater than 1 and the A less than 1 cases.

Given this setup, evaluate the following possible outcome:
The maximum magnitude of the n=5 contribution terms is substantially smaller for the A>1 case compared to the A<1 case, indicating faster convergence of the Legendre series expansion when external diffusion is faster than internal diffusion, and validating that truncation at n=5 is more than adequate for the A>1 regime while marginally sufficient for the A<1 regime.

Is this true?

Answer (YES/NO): YES